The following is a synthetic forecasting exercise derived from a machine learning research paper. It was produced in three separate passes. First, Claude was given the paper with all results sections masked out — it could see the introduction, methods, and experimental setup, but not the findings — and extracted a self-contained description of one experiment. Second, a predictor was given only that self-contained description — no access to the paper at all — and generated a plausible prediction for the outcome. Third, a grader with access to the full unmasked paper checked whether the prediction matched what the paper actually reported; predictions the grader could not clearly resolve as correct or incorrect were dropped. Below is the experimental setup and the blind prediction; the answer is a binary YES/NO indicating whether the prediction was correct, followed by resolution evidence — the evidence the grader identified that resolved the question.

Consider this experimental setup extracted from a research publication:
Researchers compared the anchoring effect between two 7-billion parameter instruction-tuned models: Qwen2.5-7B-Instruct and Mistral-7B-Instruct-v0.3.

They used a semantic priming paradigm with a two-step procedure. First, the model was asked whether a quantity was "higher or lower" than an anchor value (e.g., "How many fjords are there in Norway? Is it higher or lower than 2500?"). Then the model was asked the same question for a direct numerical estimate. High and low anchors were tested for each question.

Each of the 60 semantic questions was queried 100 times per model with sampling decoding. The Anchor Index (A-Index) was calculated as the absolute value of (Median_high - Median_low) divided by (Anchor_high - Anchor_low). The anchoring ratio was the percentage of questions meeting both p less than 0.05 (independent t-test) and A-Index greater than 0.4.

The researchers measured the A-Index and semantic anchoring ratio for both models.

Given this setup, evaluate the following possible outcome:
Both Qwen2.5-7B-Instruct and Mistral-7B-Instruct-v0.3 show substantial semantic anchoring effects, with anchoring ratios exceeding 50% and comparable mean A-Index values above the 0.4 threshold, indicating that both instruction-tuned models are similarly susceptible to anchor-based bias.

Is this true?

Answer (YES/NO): NO